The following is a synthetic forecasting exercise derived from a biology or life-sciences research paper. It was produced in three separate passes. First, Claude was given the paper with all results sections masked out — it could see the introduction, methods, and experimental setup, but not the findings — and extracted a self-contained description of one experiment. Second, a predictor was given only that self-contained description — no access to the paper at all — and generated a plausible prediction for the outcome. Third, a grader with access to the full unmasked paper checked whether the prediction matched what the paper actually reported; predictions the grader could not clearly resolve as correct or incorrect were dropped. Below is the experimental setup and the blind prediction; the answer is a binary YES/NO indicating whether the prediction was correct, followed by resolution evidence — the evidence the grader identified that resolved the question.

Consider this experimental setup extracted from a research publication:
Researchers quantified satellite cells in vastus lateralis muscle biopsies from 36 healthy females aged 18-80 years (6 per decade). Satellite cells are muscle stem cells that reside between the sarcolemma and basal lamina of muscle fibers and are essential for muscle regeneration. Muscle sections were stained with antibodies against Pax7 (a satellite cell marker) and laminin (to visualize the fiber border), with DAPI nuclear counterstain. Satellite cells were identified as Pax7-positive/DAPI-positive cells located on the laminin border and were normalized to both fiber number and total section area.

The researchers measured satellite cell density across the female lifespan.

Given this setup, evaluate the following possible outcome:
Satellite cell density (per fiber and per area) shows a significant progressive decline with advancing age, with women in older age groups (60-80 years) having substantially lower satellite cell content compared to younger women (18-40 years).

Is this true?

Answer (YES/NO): NO